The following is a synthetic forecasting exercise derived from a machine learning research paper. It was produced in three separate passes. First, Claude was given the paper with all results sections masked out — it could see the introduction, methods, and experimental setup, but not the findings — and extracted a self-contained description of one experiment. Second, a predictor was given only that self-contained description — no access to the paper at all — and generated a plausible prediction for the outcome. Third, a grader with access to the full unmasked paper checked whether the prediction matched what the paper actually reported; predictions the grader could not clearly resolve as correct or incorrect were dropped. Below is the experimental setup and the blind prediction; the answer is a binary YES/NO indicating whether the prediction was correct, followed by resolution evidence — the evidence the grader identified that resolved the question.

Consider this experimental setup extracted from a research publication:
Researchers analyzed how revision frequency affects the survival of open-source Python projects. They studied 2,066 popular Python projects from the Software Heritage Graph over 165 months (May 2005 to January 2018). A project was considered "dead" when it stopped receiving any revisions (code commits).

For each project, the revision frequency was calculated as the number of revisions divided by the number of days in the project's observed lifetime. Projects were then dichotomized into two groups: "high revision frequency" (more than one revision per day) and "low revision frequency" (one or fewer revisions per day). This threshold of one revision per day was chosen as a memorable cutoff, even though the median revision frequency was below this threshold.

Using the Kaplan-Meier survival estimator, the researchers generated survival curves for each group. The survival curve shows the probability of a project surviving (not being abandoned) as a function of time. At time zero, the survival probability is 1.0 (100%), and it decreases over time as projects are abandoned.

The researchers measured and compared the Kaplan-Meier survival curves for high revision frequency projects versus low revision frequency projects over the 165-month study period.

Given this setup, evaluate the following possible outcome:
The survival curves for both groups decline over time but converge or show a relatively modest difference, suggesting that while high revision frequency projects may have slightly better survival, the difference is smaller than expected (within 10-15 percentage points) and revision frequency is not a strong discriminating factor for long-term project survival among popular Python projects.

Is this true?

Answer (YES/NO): NO